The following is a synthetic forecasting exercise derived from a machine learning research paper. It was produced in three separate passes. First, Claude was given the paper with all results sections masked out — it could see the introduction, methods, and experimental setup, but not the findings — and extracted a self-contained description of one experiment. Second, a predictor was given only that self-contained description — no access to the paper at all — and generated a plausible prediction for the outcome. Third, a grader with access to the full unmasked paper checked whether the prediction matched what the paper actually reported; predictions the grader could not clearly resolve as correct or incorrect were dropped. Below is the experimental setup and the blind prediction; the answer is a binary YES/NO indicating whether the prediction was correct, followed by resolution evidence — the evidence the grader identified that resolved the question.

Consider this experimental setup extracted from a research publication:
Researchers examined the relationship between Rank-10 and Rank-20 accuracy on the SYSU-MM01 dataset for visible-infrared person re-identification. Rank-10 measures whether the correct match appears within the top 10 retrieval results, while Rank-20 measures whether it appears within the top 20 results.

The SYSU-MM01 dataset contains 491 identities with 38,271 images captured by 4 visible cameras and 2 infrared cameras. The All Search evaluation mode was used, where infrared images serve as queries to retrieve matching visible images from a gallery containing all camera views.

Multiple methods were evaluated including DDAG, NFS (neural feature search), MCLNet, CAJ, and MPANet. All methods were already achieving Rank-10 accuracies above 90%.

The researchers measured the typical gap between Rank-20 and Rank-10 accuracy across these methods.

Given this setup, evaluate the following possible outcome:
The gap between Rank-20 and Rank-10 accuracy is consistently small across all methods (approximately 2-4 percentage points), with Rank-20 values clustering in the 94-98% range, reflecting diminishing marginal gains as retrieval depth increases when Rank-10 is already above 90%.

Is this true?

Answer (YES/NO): NO